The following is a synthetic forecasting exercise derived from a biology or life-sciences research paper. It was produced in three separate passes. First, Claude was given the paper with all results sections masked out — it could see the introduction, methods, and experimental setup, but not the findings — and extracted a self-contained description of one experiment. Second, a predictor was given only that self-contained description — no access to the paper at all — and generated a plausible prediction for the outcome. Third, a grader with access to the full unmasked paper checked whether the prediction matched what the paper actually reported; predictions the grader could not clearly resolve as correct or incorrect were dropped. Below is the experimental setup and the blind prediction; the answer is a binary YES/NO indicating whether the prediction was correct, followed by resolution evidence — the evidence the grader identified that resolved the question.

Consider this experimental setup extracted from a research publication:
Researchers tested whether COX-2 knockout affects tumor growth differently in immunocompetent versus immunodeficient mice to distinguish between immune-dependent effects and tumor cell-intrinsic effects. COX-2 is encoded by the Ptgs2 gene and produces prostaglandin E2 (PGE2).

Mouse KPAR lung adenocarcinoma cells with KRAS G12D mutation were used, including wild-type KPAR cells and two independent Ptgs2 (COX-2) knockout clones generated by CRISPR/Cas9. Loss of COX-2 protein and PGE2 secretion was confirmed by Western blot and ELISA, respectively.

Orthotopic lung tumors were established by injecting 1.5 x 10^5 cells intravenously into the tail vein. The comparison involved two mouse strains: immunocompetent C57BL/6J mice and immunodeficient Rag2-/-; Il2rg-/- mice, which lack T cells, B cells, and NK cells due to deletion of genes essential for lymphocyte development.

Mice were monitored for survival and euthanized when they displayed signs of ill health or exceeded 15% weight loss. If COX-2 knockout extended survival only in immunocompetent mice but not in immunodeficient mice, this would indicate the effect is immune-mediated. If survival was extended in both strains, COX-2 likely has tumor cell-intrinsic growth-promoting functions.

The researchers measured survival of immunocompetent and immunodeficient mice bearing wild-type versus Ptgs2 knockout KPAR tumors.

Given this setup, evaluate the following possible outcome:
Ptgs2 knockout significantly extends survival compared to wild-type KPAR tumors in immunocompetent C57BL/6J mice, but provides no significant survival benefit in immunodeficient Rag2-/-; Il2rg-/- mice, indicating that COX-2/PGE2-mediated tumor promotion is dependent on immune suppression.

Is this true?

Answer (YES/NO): YES